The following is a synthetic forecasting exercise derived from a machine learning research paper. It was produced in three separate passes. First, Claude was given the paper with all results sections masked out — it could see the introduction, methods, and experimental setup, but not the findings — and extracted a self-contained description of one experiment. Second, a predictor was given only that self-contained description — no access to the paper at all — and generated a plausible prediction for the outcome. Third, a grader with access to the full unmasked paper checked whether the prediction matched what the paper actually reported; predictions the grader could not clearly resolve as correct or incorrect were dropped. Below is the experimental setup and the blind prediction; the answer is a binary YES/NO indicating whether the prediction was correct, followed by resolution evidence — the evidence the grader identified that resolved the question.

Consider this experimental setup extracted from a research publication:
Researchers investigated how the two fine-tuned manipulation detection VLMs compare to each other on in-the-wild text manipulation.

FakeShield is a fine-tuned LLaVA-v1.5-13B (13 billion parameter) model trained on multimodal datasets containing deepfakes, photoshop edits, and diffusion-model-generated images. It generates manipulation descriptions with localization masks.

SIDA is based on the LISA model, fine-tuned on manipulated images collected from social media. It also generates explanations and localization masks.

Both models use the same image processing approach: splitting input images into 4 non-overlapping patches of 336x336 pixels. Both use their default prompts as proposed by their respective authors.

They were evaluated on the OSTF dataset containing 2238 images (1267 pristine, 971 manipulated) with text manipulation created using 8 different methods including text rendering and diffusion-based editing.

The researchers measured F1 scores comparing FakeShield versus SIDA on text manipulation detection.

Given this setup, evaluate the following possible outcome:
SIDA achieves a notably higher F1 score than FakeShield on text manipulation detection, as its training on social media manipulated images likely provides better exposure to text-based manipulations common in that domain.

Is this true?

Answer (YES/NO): NO